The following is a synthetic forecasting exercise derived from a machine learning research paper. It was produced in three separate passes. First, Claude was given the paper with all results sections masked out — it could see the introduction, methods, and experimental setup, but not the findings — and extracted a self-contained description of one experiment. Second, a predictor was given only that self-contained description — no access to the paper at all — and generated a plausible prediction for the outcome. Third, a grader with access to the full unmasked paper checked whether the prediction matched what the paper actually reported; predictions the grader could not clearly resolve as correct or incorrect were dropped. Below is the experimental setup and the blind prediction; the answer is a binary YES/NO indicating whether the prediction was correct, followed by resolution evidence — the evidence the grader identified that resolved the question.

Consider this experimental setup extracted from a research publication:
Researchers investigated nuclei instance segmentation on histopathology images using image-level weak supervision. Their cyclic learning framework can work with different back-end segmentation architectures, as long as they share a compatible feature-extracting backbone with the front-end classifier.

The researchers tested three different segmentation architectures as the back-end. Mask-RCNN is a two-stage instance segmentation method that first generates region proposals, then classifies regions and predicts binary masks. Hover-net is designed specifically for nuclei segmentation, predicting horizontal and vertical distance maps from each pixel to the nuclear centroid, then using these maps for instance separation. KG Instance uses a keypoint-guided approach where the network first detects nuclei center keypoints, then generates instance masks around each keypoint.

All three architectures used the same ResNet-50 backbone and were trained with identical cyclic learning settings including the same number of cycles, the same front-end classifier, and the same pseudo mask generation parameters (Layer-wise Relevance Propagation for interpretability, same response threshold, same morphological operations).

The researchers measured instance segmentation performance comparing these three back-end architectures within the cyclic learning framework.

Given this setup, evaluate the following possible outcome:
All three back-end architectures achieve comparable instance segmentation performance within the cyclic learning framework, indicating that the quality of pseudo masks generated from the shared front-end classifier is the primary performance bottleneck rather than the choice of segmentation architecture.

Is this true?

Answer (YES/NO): NO